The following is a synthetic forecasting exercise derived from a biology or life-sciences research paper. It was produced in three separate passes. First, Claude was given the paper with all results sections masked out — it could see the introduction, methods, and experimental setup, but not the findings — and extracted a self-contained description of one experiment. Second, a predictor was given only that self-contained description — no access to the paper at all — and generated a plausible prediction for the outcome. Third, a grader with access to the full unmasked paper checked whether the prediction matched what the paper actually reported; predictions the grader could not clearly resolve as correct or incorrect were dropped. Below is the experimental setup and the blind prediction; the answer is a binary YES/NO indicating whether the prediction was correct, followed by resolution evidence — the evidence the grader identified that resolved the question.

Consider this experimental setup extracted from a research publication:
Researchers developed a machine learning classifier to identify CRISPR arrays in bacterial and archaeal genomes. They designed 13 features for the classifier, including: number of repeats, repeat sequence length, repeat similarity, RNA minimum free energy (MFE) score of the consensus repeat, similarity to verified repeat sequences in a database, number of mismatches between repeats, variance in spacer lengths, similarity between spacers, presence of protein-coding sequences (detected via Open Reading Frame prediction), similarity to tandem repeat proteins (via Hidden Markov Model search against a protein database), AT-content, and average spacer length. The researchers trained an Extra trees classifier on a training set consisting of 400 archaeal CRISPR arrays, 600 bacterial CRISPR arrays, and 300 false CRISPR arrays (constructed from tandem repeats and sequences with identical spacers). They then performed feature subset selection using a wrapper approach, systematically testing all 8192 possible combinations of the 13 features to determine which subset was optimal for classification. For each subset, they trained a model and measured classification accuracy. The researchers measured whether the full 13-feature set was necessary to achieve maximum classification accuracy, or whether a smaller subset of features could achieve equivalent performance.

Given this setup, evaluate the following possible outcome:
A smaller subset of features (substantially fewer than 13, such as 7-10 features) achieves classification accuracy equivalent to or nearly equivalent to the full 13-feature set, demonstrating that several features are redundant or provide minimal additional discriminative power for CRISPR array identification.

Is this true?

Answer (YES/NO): YES